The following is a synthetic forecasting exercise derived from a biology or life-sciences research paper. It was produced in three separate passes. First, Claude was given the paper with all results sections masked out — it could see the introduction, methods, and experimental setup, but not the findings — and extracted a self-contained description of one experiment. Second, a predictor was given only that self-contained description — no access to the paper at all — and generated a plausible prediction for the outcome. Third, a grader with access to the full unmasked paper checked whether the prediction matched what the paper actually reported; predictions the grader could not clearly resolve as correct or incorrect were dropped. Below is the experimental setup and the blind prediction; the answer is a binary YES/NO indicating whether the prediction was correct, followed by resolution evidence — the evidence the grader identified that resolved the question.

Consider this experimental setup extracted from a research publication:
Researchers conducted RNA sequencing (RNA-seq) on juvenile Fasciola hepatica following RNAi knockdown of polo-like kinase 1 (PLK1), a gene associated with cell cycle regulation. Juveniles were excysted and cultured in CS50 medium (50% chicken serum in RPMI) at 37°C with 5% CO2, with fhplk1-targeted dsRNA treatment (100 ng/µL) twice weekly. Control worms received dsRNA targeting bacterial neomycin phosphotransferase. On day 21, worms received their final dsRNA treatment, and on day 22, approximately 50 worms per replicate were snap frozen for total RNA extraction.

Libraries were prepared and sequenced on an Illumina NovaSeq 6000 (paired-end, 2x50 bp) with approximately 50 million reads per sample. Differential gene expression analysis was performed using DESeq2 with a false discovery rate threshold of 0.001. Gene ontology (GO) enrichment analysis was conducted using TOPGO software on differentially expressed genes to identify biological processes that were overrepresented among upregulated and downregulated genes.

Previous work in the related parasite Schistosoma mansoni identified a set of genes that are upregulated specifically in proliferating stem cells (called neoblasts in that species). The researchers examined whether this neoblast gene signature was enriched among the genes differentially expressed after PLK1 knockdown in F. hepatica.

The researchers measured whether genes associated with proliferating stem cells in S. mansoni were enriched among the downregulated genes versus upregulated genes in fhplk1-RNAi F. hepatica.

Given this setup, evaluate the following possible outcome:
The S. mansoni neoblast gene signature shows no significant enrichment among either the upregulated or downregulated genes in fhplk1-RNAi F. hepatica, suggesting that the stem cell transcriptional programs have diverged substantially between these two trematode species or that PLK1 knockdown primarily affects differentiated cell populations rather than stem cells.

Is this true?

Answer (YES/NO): NO